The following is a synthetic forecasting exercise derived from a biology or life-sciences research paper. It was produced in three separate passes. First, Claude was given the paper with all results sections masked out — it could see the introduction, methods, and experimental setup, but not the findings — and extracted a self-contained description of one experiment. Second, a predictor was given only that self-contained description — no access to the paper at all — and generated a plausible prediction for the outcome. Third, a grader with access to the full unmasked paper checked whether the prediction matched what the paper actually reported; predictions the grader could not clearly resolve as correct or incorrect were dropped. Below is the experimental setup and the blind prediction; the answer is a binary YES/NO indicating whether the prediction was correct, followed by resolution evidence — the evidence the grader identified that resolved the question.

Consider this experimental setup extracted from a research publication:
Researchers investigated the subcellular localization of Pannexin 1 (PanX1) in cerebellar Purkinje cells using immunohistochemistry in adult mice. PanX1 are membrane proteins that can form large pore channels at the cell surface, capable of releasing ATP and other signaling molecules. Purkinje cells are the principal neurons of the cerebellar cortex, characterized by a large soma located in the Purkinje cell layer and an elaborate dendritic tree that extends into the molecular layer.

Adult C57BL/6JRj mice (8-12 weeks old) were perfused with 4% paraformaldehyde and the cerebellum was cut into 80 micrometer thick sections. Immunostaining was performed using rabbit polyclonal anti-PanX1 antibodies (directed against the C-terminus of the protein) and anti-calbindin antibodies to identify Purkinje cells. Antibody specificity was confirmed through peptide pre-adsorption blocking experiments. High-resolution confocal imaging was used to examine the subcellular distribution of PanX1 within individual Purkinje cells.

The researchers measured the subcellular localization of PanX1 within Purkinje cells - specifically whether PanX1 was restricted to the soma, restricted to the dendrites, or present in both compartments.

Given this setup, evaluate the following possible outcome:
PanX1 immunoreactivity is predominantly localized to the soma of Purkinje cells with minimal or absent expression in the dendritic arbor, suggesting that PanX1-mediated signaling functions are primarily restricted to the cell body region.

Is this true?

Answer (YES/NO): NO